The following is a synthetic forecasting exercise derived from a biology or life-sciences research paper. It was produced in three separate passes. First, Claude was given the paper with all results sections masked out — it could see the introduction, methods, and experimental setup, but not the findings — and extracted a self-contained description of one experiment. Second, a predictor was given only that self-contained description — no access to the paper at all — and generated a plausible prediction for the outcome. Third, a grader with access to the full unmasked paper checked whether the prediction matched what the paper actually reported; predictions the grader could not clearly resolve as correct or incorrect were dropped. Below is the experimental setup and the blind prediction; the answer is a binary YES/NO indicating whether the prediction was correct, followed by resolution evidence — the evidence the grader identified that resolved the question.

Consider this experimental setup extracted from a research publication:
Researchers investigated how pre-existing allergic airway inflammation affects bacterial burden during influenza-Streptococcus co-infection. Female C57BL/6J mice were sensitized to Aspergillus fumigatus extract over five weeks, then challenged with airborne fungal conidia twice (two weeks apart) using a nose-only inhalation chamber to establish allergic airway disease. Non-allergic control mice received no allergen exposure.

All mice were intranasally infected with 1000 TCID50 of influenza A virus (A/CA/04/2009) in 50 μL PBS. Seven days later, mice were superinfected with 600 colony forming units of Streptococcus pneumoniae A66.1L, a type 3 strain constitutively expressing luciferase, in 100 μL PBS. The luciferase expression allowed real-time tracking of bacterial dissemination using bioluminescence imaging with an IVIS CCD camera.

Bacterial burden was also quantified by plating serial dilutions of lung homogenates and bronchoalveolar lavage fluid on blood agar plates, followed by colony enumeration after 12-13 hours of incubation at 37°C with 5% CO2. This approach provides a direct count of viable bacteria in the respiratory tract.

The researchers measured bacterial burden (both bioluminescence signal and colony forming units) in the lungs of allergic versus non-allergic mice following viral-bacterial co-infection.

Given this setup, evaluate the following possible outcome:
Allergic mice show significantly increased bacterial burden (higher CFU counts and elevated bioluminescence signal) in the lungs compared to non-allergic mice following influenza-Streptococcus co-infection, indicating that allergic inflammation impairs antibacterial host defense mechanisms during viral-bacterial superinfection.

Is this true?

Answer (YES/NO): NO